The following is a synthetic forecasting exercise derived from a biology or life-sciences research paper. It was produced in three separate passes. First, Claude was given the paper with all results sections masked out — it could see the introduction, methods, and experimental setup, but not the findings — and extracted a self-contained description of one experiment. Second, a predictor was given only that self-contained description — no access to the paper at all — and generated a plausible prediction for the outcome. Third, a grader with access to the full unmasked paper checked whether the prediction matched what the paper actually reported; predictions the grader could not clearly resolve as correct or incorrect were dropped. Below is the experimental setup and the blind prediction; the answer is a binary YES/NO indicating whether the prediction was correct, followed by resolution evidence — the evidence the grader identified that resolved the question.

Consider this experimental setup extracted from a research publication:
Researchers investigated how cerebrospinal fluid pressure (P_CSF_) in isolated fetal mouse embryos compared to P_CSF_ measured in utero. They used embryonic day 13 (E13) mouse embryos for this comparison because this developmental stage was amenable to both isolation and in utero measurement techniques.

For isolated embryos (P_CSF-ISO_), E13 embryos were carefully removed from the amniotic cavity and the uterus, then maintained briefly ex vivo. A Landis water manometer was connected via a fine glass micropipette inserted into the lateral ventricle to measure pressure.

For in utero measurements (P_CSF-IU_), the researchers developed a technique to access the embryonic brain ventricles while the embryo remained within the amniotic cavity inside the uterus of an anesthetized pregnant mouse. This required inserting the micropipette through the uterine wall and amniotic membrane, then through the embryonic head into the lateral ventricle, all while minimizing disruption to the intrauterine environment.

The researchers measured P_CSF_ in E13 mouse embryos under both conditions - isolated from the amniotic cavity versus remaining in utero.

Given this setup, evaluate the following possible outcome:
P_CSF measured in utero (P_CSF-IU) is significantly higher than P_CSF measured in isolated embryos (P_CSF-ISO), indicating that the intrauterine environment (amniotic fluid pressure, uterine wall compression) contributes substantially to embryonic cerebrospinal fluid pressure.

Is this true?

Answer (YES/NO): YES